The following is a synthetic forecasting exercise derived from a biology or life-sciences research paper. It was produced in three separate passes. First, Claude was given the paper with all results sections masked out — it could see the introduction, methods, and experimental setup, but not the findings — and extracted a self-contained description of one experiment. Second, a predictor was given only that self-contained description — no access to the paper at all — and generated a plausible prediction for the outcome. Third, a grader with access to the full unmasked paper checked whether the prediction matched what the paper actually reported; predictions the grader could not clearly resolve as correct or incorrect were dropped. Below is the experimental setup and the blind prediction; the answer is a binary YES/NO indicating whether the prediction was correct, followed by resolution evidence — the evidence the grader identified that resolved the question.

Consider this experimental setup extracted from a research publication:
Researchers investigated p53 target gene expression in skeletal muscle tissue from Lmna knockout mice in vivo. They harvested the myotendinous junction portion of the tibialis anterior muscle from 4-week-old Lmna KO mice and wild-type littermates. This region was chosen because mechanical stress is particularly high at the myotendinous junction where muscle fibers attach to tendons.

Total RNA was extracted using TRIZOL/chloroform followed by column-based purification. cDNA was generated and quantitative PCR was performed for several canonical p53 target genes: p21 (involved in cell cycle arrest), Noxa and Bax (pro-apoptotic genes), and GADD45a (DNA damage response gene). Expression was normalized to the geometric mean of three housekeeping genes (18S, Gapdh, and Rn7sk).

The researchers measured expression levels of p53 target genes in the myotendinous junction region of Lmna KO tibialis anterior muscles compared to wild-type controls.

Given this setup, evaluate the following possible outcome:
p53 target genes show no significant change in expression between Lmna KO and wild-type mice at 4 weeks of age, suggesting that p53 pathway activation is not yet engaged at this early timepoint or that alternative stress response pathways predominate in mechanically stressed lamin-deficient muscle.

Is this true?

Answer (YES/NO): NO